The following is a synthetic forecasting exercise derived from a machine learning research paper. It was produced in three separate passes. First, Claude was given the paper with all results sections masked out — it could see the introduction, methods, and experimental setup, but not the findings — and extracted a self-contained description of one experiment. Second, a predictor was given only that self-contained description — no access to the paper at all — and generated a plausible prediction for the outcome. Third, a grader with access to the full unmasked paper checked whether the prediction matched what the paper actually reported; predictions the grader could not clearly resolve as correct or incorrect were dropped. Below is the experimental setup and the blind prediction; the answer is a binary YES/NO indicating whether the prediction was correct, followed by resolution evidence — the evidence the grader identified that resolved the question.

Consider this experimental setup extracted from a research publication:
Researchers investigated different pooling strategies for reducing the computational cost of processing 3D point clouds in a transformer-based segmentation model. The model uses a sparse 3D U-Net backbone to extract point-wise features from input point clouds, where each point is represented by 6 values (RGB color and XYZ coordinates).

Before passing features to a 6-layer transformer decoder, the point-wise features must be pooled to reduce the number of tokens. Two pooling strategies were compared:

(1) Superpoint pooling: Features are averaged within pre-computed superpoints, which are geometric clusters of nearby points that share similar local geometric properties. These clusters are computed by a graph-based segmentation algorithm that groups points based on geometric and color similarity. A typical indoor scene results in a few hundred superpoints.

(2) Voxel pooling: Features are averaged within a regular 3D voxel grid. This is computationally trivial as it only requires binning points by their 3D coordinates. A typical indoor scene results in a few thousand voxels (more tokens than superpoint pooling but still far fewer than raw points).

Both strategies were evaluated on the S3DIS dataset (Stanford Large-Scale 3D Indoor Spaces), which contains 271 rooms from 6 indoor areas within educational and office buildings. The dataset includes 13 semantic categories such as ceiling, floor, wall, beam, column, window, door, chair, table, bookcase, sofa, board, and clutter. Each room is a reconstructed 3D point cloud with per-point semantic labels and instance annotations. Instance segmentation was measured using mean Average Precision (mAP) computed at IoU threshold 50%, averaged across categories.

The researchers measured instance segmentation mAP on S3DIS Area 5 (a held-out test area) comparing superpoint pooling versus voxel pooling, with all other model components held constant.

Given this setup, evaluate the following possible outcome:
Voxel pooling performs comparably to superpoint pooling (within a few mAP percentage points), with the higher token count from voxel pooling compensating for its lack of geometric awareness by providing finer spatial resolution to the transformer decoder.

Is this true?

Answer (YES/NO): NO